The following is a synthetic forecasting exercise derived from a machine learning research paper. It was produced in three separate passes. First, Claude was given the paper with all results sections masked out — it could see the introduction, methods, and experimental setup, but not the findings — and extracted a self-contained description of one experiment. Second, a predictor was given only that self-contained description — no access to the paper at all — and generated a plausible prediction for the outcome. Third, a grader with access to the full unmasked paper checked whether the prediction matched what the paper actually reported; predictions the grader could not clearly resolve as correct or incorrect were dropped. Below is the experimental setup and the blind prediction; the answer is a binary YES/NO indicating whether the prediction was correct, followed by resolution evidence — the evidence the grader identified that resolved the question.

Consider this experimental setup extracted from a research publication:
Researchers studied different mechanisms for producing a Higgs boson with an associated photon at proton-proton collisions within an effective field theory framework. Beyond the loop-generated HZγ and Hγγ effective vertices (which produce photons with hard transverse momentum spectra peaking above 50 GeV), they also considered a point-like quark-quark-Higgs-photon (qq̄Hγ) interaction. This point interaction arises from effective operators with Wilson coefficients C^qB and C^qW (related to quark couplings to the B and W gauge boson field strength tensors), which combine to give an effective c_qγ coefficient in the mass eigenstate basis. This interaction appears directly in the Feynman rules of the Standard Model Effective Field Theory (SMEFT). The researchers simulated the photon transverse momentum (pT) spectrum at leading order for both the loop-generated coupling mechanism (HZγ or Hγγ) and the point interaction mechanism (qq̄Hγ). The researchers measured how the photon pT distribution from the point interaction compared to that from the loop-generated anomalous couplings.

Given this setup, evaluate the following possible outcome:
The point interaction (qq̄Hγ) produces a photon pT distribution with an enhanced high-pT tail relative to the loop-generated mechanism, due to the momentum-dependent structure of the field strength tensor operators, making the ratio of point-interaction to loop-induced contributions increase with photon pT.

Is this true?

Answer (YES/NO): YES